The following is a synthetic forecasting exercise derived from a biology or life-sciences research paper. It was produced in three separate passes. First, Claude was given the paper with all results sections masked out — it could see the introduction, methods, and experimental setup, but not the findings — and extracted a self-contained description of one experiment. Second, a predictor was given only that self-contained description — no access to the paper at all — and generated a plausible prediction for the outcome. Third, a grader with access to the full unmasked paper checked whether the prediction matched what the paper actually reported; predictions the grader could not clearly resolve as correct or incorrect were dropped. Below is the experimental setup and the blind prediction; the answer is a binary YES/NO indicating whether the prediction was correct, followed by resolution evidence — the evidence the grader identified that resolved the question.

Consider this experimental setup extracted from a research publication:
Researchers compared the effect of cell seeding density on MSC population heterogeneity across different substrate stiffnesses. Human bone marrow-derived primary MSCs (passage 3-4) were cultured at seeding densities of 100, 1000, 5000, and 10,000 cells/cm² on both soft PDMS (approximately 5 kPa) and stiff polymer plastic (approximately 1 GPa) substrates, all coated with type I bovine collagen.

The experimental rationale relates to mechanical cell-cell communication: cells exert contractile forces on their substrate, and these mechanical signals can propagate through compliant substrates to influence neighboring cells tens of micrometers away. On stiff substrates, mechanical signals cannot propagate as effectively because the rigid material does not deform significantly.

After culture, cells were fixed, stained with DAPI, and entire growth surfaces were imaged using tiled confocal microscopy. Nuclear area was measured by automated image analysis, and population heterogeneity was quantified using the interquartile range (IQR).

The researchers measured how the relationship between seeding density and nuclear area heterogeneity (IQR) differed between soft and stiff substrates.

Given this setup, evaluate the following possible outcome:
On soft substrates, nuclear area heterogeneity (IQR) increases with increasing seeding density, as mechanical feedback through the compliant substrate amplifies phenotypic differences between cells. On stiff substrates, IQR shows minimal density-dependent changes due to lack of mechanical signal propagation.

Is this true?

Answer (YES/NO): NO